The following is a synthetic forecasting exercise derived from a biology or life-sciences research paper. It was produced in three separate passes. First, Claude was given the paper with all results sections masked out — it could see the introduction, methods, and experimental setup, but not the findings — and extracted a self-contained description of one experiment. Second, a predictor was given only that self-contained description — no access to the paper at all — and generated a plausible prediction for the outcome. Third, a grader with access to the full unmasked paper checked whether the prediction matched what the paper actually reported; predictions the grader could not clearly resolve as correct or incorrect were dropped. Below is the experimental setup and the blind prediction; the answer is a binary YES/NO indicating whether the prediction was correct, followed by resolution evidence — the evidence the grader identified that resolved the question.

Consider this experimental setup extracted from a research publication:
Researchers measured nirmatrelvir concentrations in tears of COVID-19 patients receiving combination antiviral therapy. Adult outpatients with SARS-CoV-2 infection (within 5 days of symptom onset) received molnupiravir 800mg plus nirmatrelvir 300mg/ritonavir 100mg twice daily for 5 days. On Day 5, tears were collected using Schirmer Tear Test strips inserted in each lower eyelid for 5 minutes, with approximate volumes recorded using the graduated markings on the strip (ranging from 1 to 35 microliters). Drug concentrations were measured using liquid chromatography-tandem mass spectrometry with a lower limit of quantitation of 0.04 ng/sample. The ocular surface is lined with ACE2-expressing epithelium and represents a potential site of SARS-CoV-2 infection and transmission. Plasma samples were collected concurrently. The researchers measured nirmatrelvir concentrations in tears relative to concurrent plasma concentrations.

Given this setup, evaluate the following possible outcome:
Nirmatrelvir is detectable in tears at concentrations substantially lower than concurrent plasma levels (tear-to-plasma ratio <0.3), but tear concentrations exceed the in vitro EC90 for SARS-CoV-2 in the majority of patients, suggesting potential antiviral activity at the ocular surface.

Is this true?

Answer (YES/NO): NO